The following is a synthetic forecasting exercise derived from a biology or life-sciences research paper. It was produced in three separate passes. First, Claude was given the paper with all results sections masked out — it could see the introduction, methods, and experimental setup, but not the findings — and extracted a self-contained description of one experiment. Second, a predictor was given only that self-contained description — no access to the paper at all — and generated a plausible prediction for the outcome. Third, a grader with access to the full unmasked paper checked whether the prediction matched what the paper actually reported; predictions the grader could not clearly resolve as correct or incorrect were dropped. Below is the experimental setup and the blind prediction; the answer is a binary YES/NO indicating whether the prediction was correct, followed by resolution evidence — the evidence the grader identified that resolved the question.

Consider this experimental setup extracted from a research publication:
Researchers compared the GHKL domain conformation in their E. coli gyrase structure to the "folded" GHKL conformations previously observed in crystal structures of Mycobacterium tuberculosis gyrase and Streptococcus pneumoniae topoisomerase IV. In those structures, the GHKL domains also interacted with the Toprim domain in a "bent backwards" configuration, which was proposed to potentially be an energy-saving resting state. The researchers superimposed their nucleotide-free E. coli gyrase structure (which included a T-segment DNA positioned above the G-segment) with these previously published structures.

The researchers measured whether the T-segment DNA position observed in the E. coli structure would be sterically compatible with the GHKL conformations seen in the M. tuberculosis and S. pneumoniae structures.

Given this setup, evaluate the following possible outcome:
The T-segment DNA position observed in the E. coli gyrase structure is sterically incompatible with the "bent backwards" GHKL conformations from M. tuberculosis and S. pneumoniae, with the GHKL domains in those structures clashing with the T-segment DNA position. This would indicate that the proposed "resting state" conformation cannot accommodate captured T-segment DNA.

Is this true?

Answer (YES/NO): YES